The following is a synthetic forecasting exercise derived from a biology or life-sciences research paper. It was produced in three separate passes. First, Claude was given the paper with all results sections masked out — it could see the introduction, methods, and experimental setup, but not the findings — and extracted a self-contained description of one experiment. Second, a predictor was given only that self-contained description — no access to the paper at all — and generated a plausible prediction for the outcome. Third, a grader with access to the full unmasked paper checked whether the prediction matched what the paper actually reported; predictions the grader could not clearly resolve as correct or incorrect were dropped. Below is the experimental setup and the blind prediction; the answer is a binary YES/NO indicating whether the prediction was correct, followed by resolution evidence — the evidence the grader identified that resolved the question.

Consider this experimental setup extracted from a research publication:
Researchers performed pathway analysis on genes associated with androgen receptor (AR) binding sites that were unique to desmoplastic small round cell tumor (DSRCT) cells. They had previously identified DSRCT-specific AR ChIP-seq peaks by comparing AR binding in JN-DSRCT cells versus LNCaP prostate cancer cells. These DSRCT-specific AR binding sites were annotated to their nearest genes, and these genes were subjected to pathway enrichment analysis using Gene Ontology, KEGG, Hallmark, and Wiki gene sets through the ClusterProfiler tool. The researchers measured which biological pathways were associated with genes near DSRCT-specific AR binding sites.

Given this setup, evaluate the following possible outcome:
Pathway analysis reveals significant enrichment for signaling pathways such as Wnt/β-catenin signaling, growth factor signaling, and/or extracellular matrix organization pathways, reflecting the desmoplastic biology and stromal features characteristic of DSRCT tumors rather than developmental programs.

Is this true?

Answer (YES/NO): NO